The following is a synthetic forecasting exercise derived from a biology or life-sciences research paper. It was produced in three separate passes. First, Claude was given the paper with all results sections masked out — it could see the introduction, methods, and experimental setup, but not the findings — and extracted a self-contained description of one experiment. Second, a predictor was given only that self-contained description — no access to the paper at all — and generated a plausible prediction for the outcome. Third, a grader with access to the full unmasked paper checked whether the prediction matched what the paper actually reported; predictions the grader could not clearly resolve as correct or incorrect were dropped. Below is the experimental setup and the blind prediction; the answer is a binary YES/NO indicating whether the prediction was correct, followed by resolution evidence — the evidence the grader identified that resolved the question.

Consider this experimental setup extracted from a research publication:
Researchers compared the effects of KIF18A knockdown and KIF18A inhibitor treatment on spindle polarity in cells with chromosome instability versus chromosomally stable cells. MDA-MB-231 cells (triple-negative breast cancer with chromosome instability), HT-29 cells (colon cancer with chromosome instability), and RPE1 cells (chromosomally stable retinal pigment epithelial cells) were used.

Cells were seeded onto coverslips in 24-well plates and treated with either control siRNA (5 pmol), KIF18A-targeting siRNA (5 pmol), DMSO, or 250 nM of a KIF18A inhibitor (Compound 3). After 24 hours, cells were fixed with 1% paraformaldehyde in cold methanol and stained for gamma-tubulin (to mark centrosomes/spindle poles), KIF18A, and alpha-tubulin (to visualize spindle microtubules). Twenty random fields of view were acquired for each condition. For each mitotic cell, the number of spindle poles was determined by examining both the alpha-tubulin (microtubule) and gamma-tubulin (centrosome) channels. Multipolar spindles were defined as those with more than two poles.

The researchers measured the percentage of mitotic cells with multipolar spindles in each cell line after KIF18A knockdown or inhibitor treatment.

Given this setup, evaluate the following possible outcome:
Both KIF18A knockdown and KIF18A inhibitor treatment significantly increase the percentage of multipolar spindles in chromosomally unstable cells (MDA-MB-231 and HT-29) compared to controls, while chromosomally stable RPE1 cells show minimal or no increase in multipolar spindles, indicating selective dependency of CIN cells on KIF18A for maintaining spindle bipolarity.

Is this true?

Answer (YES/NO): YES